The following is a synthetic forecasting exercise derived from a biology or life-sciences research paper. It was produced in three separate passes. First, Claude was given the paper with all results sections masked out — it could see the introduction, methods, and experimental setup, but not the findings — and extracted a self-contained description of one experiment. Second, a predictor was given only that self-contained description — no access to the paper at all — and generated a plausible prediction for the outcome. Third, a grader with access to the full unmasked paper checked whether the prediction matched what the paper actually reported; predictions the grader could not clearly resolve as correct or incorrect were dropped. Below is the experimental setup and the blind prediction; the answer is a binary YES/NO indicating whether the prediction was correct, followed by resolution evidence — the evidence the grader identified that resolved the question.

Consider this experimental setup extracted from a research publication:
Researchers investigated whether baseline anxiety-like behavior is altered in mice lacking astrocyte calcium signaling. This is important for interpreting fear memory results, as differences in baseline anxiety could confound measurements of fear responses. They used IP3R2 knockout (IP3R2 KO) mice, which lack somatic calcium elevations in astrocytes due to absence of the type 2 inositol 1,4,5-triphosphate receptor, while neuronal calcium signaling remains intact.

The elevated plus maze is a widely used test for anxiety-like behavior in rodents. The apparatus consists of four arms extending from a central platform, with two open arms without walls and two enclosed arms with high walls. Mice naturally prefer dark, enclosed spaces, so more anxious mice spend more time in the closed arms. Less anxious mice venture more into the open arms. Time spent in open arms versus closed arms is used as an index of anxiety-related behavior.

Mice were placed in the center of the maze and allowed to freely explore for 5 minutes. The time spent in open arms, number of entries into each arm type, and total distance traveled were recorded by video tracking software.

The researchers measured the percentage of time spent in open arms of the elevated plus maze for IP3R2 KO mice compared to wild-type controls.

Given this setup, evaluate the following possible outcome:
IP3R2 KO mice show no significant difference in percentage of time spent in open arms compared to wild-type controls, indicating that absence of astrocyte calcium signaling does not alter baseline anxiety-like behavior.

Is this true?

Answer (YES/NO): YES